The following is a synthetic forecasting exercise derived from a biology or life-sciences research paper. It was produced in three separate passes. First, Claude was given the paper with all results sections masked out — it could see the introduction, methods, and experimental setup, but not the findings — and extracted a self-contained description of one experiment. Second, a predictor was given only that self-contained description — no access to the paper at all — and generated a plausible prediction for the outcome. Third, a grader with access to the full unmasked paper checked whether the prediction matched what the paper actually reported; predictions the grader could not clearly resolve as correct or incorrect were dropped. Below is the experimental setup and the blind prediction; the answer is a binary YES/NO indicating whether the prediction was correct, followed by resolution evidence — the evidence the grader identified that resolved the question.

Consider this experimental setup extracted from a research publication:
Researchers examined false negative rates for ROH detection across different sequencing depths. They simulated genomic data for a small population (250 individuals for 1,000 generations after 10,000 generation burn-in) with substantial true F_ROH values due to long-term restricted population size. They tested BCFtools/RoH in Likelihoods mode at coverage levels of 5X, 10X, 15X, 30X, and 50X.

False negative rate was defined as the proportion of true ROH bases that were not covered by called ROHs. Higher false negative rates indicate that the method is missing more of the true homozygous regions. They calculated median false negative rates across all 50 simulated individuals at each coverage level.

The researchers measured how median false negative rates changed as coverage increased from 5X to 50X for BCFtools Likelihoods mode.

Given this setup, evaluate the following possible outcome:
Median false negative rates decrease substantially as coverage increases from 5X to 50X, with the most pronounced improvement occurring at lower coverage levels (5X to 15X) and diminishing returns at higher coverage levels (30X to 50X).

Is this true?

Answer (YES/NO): NO